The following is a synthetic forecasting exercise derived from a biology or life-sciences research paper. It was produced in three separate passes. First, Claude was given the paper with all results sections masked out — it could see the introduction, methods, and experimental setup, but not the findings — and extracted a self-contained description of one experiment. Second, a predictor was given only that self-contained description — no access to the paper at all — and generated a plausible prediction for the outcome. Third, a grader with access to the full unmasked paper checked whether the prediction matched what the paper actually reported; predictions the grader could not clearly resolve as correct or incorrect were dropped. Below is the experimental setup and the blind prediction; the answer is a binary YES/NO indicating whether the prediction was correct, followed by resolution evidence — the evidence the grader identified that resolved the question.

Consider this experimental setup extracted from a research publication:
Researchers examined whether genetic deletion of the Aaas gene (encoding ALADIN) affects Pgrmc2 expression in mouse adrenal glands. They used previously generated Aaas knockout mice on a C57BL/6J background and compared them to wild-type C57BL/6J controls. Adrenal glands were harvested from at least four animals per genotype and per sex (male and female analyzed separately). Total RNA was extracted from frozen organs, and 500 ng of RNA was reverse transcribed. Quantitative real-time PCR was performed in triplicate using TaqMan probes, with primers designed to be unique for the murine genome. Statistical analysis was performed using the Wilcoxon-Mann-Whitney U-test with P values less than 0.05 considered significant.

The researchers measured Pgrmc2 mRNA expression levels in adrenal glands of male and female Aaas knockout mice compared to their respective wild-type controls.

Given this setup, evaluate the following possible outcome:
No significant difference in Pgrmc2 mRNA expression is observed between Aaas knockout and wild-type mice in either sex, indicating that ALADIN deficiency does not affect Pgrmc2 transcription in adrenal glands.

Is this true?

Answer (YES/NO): NO